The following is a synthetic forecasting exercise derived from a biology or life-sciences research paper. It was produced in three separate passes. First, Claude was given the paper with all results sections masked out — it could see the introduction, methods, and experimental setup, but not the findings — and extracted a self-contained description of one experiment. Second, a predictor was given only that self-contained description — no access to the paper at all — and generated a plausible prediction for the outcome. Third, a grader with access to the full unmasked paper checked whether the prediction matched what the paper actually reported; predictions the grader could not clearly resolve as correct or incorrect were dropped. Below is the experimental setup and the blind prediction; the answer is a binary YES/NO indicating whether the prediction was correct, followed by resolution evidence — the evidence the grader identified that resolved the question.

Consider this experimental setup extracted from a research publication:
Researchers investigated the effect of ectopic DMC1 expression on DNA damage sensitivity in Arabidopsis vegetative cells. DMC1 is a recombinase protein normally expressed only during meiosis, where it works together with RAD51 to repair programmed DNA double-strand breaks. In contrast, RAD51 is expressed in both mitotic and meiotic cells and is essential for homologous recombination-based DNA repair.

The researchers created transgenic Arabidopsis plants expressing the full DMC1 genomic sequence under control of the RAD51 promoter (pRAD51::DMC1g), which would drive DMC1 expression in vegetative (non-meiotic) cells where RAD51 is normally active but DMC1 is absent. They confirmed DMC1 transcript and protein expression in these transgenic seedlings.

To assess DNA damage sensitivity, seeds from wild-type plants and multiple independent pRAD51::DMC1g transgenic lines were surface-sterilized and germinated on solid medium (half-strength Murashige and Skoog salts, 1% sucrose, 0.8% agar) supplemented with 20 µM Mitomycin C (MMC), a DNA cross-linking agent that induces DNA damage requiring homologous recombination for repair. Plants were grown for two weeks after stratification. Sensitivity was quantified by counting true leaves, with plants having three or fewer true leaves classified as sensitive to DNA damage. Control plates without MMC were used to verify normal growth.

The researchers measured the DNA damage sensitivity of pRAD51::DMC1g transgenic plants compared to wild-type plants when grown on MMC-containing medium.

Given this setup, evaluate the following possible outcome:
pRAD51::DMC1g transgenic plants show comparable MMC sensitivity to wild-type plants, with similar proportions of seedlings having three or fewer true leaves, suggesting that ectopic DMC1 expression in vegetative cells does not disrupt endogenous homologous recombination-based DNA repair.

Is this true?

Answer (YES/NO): NO